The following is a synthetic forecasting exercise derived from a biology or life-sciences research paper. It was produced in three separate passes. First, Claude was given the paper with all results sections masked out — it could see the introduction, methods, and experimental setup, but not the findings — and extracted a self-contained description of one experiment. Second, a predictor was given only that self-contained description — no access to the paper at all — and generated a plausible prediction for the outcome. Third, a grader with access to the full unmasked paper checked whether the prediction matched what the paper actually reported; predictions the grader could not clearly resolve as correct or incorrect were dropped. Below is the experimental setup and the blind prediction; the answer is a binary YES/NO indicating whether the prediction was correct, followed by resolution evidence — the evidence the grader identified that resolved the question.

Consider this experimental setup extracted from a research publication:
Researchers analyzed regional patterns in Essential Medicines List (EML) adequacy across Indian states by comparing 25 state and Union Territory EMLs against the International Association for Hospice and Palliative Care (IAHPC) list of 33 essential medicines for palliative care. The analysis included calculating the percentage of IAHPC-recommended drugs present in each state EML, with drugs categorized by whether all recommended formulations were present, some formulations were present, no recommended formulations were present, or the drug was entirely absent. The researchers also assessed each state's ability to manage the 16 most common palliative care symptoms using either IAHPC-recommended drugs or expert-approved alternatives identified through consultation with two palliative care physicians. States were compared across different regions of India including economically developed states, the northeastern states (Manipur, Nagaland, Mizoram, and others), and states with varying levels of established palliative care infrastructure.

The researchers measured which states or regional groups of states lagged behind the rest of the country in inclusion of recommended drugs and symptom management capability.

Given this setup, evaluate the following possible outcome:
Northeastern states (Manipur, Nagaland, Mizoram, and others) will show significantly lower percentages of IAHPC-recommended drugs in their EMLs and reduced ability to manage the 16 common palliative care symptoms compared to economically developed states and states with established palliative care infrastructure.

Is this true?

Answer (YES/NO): YES